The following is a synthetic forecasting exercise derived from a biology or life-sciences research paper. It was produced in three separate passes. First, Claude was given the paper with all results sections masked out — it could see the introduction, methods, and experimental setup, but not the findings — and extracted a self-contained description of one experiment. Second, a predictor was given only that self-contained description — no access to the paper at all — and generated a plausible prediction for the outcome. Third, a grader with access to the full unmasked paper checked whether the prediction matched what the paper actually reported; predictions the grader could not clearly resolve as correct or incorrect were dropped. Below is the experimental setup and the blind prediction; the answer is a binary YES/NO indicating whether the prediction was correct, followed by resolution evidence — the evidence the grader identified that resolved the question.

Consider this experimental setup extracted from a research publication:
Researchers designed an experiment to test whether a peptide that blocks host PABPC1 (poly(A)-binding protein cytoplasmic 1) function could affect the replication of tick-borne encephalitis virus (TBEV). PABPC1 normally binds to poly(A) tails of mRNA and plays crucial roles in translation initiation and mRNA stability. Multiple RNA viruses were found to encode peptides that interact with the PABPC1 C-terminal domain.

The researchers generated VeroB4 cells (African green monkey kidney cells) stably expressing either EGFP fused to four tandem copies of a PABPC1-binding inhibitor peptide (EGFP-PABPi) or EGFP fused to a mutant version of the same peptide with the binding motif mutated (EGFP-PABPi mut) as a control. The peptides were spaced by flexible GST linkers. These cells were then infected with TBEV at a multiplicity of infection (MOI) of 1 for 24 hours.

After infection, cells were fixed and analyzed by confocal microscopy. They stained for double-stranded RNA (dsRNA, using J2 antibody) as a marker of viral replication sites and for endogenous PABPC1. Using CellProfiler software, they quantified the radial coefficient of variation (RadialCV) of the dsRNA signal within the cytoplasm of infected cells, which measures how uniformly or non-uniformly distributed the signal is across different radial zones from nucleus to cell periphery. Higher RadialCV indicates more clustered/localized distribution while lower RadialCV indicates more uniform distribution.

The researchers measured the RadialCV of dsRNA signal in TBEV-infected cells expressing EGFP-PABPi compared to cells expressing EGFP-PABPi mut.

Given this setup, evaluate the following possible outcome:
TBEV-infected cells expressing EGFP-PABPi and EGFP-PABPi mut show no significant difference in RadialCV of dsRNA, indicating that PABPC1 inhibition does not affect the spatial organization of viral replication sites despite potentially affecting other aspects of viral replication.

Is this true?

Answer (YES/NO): NO